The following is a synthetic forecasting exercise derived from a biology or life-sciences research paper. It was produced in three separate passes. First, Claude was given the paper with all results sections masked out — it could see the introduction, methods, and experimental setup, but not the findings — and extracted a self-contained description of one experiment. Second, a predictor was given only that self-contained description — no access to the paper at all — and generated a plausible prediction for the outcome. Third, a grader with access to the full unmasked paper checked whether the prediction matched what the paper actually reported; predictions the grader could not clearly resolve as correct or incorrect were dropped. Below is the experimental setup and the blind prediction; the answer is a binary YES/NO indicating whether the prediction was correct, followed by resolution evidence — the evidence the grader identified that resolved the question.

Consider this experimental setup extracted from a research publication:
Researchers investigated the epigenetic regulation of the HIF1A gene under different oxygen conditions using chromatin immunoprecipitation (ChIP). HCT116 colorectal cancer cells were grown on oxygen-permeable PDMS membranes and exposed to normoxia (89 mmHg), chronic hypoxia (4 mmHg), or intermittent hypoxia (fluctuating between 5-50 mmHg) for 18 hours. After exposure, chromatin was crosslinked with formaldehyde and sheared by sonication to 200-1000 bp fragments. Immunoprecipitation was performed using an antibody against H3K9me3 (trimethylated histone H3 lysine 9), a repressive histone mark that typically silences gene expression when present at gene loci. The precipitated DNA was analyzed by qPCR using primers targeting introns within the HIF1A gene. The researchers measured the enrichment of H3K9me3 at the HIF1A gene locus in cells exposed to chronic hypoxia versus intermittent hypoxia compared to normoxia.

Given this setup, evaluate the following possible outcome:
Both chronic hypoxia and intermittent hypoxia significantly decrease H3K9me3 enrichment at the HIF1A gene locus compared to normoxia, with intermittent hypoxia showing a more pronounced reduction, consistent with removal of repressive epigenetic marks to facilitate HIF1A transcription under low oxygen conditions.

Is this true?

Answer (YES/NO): NO